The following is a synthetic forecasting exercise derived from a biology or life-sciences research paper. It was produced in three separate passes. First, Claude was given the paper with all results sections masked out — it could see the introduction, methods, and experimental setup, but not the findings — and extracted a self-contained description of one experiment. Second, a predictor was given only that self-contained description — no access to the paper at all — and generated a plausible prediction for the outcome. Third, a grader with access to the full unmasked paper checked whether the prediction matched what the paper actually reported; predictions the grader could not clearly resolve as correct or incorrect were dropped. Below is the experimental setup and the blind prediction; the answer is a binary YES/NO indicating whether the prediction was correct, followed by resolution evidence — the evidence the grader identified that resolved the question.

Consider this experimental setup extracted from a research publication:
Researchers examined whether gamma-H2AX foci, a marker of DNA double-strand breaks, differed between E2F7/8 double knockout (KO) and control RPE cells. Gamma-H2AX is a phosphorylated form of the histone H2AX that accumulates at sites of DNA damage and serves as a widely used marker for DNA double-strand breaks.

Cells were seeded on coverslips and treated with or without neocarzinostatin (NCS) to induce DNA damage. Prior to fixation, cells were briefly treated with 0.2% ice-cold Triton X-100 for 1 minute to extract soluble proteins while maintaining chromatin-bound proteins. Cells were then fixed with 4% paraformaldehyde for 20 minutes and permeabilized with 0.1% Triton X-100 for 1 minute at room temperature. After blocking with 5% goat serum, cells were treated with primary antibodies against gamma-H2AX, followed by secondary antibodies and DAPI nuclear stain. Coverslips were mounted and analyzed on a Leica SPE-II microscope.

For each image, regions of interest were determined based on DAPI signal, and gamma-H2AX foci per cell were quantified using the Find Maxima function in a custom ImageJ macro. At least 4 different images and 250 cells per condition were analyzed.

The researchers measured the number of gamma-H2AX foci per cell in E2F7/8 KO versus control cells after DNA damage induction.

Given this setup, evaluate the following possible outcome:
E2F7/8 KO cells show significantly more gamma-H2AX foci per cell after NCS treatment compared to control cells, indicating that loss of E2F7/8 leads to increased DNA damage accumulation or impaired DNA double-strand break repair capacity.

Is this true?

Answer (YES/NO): NO